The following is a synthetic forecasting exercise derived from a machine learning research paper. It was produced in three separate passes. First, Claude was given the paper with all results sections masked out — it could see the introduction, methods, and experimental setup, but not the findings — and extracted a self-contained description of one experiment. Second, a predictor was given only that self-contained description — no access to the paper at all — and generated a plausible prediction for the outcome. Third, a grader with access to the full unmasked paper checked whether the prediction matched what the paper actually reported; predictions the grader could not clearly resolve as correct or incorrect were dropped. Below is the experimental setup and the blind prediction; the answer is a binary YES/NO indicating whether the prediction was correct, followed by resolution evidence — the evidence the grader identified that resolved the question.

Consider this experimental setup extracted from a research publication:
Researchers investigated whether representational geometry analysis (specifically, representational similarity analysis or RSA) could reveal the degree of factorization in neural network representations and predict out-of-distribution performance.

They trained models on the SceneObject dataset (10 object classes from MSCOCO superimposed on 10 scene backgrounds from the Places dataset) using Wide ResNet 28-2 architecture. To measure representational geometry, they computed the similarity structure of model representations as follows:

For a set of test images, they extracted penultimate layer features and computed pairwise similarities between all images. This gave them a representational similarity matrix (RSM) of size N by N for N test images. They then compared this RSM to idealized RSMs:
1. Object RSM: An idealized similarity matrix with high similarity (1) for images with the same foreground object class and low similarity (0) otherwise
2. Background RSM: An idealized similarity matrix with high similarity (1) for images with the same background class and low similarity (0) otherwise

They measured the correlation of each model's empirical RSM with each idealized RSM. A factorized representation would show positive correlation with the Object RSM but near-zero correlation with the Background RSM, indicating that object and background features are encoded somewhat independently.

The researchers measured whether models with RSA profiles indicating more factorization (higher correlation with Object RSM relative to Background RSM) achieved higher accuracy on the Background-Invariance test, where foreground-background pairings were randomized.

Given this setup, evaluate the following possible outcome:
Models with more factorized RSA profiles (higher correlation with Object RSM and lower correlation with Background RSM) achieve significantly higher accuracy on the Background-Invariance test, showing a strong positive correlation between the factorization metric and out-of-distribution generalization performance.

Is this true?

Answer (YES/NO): YES